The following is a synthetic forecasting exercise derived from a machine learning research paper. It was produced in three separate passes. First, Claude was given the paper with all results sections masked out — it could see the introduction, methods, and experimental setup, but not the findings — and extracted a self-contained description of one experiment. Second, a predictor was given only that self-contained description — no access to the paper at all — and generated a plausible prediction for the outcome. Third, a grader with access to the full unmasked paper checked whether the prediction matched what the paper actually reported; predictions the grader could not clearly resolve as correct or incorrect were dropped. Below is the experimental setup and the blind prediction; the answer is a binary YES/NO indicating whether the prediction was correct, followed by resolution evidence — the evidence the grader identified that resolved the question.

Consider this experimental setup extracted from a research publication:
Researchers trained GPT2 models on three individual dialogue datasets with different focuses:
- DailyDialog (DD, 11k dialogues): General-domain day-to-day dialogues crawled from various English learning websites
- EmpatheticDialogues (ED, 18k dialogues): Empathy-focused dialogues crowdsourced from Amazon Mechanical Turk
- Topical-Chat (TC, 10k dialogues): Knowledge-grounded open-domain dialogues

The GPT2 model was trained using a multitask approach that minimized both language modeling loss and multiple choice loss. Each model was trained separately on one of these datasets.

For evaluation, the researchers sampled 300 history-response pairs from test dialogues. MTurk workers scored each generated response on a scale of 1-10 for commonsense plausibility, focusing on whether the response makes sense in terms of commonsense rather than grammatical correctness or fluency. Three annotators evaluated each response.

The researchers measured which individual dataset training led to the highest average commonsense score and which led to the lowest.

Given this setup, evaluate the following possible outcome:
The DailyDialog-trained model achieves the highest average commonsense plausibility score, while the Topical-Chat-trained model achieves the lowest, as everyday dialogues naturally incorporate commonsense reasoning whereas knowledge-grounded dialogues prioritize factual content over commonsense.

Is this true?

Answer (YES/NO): NO